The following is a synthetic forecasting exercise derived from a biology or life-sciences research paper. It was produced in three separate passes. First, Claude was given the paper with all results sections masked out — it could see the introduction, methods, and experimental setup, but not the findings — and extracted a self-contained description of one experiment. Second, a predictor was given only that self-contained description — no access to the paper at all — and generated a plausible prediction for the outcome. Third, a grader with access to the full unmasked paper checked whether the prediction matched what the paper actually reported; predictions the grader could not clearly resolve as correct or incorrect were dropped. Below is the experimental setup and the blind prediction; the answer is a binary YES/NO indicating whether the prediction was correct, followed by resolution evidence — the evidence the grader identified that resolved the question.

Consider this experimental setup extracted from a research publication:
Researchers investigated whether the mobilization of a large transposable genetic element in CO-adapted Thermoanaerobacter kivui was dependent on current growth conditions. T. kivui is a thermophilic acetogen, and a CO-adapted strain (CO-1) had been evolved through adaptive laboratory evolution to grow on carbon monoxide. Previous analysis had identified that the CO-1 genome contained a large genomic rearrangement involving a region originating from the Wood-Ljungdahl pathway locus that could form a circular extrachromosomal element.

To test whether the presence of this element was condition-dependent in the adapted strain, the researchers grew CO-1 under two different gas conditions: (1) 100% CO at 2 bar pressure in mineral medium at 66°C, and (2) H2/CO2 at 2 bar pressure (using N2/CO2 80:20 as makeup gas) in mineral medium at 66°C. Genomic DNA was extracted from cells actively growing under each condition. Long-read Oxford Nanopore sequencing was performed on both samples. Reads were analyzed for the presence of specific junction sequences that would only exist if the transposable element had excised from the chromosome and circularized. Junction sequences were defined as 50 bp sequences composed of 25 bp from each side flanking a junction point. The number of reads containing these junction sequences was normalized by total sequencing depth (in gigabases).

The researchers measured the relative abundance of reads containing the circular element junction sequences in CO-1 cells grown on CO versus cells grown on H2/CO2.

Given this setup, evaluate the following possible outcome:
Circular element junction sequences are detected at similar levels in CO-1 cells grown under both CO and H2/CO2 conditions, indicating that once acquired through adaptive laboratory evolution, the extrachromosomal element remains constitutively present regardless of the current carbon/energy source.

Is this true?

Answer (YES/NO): NO